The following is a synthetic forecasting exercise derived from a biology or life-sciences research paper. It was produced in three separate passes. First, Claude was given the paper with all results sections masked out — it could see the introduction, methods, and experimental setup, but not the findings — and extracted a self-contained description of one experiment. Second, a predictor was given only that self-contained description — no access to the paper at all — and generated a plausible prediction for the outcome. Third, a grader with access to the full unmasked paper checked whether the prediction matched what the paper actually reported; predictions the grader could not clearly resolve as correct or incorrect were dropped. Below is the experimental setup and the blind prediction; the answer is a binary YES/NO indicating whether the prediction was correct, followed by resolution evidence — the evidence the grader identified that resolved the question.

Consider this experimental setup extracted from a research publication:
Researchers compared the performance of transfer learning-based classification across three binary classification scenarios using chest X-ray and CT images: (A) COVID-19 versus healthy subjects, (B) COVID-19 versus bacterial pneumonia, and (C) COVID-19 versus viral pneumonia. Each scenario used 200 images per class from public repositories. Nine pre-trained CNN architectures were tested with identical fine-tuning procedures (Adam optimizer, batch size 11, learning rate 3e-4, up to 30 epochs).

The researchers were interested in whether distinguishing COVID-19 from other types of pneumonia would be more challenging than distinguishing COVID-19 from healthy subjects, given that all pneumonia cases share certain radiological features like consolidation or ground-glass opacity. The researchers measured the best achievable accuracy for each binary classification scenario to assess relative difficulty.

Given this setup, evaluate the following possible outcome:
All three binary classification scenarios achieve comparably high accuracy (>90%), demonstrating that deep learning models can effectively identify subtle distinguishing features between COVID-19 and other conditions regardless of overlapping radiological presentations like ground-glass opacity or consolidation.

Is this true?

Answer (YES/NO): YES